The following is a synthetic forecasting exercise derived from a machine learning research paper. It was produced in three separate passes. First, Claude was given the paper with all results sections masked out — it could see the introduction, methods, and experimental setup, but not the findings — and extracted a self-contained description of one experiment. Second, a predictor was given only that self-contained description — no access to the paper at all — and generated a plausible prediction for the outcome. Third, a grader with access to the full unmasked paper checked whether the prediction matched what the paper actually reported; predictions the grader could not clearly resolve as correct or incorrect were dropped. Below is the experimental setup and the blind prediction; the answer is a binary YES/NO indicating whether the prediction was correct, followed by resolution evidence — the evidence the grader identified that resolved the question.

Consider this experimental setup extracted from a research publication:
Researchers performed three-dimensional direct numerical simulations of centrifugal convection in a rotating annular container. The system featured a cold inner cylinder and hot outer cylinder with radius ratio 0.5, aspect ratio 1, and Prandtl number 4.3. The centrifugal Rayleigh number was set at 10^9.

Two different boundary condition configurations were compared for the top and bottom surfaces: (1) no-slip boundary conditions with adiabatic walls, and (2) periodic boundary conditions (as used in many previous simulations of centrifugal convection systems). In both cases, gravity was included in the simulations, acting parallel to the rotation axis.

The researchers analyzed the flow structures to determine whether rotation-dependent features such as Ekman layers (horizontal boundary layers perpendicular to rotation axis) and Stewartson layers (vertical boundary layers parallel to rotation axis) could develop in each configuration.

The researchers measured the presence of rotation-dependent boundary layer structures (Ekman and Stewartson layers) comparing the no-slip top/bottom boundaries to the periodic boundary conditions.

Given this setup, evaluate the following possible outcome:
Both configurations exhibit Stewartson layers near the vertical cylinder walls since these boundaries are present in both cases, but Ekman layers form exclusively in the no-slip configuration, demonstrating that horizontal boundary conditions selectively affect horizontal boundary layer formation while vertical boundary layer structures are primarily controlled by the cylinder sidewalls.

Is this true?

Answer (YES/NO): NO